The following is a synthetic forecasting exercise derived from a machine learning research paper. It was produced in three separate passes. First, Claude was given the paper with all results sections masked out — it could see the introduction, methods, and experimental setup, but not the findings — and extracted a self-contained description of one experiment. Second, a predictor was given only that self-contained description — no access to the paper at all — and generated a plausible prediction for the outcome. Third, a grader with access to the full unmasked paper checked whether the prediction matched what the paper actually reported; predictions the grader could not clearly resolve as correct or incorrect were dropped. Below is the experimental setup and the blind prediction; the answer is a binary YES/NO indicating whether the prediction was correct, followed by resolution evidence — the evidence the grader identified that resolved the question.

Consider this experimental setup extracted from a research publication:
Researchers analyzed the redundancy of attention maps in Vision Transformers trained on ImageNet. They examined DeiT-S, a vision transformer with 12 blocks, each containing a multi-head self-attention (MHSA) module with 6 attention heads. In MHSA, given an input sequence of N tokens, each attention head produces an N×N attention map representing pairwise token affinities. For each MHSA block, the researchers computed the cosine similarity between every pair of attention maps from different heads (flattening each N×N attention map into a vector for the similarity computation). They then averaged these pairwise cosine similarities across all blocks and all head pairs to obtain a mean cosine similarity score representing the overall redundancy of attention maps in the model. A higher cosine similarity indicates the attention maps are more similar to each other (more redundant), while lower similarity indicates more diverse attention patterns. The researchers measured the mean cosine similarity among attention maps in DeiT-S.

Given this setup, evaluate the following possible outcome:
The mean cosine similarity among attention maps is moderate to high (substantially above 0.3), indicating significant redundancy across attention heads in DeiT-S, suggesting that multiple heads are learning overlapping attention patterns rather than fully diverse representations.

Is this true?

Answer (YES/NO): YES